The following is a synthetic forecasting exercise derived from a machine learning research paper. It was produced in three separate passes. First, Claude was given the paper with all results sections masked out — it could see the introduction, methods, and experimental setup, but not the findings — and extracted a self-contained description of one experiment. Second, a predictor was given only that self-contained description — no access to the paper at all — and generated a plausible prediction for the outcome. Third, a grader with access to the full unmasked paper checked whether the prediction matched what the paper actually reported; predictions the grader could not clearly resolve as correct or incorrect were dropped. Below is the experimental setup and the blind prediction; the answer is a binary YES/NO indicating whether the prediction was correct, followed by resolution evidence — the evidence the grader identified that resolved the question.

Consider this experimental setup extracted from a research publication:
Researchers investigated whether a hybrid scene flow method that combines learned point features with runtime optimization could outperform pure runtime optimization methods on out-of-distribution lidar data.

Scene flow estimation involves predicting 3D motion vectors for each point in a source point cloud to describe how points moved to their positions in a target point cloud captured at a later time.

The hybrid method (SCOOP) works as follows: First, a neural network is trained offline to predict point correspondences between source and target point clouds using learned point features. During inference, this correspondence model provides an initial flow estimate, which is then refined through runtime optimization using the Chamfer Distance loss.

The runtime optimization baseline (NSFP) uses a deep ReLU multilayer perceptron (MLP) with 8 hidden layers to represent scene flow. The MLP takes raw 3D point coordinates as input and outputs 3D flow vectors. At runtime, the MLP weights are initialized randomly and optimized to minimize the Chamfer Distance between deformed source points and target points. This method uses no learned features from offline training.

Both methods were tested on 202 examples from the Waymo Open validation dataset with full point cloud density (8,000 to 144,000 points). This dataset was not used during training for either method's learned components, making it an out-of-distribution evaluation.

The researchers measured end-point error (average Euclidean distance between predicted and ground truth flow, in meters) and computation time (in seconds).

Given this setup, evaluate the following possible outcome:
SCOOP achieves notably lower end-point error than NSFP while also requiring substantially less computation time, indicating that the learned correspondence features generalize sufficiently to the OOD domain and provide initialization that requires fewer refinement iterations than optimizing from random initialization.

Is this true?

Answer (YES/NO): NO